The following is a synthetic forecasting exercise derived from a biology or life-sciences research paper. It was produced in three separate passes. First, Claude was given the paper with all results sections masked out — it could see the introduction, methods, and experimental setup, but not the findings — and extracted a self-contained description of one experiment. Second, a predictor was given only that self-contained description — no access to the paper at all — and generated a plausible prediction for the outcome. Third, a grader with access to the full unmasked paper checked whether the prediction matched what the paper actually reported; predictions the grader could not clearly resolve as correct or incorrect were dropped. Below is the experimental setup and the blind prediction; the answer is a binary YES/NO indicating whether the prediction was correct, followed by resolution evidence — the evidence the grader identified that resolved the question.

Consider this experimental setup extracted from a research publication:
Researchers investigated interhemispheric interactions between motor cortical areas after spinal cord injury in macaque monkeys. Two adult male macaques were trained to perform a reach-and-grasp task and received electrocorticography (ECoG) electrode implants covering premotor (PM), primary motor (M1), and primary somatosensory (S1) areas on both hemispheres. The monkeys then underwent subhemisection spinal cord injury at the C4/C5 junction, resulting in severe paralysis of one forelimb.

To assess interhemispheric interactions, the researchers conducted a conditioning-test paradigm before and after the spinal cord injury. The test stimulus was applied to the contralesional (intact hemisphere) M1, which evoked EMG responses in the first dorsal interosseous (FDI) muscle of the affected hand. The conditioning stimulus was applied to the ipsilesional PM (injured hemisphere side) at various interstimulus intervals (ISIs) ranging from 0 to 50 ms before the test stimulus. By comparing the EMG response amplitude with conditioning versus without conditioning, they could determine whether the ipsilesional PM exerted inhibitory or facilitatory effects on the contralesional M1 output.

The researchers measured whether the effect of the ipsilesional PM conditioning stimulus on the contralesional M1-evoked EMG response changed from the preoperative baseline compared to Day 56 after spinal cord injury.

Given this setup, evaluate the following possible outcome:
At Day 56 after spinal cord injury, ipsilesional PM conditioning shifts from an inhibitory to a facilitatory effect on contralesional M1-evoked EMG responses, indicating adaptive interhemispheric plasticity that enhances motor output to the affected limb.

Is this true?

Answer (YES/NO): YES